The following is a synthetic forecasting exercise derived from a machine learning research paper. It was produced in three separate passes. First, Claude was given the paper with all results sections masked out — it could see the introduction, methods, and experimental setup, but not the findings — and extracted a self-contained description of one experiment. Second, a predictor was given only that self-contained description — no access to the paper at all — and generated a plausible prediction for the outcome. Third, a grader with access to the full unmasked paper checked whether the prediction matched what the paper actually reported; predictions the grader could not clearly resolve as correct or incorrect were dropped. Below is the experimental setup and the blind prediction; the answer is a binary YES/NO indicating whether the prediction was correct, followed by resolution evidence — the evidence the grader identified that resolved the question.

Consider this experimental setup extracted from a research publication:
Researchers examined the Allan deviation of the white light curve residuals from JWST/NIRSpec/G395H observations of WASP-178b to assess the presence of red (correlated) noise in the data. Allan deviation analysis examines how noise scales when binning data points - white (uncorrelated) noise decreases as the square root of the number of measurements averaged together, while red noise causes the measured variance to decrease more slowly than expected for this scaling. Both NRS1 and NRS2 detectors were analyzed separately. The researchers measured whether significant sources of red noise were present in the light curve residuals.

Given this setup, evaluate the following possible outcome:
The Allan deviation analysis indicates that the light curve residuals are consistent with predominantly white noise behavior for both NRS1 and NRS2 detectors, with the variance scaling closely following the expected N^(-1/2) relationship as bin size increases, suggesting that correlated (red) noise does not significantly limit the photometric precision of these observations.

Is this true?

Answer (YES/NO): YES